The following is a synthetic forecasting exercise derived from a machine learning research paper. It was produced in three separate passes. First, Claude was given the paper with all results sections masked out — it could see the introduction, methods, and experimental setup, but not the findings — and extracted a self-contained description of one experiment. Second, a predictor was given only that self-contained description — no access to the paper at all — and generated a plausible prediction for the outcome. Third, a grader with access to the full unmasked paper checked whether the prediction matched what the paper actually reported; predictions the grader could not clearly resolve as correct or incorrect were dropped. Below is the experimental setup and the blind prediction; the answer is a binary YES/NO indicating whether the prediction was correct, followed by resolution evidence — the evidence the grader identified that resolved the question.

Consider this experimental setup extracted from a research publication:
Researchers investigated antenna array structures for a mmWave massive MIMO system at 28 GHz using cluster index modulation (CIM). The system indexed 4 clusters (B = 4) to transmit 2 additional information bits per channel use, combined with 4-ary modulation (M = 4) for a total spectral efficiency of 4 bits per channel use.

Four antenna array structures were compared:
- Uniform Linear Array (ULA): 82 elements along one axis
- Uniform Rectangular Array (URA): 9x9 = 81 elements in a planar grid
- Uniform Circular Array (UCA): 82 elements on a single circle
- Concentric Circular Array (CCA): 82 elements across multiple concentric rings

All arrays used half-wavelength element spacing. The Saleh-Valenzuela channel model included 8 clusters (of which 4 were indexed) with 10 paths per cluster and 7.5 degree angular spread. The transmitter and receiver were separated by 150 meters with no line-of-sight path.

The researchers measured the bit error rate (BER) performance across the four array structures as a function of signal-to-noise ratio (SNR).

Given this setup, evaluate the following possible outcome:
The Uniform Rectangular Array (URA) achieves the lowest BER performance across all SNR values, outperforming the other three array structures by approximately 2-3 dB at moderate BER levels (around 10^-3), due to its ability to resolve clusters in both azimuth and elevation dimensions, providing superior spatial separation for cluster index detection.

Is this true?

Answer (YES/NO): NO